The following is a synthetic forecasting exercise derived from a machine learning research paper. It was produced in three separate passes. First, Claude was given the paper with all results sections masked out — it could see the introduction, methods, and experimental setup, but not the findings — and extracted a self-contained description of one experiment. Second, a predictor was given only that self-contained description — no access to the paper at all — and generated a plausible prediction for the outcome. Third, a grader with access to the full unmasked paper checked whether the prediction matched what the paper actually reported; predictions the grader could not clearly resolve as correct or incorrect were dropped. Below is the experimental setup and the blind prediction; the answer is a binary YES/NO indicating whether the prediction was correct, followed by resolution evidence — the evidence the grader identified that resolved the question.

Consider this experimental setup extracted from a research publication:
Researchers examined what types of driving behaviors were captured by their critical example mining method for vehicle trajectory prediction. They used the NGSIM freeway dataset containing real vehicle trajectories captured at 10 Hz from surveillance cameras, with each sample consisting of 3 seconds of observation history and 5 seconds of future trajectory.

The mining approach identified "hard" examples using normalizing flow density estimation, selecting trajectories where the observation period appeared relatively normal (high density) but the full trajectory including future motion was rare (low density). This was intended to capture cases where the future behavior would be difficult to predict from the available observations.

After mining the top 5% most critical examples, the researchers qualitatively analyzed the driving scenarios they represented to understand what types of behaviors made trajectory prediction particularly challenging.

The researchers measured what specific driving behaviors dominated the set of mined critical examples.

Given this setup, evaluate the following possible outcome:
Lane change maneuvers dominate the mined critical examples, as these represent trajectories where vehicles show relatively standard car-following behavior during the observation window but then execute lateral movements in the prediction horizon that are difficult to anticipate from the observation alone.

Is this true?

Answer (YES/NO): NO